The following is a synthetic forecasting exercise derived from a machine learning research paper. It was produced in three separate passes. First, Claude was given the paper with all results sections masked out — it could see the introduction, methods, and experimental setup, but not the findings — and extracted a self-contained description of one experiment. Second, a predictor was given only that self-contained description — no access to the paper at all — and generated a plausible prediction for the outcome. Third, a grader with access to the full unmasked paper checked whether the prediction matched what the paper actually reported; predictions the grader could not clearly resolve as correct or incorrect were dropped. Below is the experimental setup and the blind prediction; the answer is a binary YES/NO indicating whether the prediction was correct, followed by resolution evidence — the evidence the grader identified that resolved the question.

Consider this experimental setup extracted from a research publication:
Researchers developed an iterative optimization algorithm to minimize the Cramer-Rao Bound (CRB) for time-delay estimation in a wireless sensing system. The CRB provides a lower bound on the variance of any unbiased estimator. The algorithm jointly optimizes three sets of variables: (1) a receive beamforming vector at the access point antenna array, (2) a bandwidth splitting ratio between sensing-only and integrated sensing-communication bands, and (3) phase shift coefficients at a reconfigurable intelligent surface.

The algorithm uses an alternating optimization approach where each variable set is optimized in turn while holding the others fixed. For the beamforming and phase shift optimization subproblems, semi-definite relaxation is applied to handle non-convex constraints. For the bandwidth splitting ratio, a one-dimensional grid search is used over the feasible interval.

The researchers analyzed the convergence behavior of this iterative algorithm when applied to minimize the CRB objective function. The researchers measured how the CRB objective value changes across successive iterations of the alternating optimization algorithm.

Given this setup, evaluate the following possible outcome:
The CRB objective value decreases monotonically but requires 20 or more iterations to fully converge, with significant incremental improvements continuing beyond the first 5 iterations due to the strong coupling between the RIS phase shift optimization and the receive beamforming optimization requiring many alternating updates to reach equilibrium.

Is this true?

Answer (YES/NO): NO